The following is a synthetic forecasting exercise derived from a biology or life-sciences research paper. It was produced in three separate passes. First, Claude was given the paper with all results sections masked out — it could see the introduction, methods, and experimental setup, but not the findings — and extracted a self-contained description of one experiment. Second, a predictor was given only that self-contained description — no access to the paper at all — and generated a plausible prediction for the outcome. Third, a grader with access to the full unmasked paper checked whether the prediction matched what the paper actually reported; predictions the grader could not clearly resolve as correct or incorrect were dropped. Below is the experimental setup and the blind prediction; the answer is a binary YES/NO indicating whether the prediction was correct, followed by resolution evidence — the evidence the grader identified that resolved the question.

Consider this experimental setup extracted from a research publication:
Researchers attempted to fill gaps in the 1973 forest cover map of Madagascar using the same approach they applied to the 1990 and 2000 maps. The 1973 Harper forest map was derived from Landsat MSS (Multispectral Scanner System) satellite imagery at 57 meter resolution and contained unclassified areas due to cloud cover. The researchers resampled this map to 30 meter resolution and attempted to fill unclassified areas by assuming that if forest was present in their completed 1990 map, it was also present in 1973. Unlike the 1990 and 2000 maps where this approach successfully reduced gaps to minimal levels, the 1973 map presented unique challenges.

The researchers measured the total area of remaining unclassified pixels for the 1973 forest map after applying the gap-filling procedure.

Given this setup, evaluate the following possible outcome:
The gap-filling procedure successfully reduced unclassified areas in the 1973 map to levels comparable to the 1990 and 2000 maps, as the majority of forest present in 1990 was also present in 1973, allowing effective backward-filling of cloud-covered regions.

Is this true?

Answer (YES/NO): NO